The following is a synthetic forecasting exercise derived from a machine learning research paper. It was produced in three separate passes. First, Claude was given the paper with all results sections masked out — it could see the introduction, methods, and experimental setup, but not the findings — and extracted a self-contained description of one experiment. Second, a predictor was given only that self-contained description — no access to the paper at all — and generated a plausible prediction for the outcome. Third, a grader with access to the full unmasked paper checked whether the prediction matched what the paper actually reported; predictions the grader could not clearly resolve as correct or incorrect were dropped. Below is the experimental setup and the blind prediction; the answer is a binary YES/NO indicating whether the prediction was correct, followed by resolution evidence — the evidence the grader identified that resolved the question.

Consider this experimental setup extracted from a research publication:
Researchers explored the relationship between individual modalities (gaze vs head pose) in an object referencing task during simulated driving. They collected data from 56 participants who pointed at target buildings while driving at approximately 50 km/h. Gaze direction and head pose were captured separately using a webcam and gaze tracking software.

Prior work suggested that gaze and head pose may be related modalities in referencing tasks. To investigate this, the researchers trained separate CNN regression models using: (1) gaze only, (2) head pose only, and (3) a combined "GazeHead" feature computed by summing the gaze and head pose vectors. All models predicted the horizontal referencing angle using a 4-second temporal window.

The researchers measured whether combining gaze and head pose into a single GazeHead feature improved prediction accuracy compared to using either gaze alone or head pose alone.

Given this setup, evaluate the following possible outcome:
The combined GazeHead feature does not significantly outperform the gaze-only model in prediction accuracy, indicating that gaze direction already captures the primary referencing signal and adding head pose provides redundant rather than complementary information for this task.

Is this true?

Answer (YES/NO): NO